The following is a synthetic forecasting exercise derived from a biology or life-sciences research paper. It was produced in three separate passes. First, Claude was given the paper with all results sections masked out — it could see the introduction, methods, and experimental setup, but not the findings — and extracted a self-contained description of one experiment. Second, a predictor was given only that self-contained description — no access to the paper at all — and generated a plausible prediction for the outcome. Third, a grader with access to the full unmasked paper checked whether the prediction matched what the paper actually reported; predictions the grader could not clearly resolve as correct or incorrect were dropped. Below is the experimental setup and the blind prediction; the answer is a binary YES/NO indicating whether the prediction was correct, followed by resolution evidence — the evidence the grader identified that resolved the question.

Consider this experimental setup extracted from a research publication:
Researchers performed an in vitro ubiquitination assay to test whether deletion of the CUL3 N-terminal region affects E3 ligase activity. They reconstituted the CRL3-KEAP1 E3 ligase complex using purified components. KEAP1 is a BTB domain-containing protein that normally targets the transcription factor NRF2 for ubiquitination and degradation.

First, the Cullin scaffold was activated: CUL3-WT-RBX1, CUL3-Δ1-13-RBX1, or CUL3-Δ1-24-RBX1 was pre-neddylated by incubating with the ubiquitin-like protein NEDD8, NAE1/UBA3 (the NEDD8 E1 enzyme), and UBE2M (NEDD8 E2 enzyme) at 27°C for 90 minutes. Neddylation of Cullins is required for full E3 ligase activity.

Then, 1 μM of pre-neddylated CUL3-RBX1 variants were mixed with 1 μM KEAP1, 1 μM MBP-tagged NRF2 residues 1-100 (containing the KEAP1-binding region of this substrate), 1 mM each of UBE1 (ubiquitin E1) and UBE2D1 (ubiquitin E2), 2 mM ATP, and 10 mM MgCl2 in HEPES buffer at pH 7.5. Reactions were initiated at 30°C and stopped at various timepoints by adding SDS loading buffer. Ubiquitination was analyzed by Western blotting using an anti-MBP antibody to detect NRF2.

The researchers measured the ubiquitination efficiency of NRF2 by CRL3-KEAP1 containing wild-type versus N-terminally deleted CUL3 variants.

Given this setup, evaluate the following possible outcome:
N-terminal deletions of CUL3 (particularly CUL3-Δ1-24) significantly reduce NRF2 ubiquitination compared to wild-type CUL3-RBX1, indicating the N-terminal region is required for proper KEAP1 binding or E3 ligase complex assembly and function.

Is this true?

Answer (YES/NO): YES